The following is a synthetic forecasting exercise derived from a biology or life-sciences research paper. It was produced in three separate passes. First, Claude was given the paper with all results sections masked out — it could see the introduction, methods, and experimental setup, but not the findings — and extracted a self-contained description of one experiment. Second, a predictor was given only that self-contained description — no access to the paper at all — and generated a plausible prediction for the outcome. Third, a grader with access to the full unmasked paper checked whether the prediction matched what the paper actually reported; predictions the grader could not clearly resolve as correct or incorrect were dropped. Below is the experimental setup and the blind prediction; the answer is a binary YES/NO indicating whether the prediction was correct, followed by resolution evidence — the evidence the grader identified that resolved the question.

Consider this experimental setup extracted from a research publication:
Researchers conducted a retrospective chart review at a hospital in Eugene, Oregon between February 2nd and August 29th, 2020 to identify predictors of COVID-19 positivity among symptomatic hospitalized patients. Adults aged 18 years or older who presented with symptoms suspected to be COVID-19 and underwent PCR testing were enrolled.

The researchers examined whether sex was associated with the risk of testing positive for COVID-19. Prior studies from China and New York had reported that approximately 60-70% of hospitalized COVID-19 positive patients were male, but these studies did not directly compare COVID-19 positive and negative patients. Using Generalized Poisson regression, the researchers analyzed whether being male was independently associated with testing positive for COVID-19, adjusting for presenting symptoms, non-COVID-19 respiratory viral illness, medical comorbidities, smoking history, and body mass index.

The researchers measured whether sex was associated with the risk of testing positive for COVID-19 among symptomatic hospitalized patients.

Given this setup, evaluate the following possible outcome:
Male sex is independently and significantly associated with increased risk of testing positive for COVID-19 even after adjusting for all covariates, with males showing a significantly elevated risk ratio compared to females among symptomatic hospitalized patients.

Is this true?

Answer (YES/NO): YES